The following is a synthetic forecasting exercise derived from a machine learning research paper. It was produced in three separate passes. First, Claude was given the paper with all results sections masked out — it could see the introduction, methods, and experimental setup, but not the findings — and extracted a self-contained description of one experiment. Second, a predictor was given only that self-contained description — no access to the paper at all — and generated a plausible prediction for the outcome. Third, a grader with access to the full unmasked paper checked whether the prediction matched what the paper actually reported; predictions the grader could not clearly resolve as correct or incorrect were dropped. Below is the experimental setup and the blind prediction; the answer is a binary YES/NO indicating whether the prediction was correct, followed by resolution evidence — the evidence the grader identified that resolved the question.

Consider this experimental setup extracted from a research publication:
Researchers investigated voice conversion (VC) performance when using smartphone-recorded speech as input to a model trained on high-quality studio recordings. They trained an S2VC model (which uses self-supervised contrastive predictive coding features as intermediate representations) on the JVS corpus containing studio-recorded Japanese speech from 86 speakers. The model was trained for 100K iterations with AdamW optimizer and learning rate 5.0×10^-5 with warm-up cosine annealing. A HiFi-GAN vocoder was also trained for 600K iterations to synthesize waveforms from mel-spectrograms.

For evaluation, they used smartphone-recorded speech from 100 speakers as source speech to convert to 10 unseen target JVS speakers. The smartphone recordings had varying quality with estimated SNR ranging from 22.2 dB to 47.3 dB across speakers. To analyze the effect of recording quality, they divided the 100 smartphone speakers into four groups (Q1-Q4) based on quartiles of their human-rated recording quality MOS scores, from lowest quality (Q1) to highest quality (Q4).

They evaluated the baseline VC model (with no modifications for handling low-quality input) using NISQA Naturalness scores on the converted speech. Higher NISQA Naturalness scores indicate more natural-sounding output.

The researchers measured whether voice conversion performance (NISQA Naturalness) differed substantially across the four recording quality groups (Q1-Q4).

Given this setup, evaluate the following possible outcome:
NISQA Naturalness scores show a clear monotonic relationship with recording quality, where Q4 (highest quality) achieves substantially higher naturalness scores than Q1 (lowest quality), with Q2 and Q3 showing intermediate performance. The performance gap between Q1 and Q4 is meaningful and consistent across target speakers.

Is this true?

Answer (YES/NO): NO